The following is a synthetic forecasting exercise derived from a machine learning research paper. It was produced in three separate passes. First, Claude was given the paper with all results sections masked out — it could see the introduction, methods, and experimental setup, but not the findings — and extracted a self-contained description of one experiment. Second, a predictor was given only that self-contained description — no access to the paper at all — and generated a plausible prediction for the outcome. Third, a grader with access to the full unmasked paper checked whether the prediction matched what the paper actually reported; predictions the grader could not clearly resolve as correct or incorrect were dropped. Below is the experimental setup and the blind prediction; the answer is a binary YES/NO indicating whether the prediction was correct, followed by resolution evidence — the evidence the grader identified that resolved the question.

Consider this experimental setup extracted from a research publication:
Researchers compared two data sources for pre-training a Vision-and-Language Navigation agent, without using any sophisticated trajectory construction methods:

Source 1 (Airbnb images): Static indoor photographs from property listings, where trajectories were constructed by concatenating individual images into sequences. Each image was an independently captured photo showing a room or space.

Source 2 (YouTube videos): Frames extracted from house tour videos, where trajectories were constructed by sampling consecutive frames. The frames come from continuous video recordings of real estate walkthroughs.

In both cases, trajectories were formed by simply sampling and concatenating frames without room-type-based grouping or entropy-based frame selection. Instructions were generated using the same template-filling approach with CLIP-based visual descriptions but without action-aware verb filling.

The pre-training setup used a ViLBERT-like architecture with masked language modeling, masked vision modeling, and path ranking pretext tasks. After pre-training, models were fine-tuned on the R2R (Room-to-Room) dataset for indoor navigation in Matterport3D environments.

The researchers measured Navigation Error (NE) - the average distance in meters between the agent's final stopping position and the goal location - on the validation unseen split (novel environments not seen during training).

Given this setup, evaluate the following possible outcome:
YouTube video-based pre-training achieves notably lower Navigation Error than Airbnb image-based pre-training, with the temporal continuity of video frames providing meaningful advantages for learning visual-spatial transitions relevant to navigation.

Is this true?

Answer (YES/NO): NO